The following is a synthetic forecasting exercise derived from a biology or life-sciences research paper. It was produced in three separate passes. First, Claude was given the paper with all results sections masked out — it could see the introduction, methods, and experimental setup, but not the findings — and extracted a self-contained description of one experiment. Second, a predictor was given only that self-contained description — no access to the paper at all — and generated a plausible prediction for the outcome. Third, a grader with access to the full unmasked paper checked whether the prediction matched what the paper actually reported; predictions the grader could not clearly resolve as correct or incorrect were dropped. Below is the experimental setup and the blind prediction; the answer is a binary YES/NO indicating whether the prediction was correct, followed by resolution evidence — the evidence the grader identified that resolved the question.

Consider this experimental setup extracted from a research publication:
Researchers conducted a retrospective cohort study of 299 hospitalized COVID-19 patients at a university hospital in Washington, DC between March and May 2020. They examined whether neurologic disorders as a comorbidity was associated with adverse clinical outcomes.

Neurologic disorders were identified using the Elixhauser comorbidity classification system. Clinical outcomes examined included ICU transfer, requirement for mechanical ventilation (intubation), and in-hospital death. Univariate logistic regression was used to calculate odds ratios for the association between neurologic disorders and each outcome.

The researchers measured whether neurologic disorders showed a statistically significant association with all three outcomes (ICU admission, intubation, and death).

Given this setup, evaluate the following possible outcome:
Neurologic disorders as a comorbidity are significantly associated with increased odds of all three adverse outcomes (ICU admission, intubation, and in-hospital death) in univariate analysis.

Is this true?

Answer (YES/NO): YES